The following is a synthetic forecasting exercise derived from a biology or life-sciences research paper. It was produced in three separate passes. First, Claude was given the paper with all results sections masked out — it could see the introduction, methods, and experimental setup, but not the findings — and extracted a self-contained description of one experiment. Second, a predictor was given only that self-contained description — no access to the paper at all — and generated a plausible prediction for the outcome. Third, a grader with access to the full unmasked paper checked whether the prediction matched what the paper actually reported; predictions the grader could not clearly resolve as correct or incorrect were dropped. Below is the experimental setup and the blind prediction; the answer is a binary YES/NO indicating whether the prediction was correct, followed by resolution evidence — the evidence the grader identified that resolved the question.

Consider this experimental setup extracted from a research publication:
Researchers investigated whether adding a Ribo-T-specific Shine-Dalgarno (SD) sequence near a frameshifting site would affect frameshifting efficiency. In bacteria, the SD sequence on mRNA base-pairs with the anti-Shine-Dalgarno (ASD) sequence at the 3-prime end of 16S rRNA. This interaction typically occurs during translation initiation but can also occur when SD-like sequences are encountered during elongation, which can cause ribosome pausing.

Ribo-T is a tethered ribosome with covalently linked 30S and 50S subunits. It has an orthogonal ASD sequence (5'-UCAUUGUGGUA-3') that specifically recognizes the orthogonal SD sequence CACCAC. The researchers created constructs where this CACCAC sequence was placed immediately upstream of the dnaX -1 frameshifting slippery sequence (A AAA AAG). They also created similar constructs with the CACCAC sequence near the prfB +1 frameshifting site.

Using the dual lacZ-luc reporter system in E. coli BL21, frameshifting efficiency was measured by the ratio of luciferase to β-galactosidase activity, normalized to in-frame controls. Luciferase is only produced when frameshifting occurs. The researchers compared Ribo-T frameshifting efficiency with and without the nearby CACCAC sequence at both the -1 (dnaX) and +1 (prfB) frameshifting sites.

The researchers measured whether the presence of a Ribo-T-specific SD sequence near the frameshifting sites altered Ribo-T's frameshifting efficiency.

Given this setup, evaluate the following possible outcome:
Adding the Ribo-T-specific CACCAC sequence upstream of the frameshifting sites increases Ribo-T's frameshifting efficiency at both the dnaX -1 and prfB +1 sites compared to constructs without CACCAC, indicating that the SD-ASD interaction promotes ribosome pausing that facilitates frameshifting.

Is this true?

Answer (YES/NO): NO